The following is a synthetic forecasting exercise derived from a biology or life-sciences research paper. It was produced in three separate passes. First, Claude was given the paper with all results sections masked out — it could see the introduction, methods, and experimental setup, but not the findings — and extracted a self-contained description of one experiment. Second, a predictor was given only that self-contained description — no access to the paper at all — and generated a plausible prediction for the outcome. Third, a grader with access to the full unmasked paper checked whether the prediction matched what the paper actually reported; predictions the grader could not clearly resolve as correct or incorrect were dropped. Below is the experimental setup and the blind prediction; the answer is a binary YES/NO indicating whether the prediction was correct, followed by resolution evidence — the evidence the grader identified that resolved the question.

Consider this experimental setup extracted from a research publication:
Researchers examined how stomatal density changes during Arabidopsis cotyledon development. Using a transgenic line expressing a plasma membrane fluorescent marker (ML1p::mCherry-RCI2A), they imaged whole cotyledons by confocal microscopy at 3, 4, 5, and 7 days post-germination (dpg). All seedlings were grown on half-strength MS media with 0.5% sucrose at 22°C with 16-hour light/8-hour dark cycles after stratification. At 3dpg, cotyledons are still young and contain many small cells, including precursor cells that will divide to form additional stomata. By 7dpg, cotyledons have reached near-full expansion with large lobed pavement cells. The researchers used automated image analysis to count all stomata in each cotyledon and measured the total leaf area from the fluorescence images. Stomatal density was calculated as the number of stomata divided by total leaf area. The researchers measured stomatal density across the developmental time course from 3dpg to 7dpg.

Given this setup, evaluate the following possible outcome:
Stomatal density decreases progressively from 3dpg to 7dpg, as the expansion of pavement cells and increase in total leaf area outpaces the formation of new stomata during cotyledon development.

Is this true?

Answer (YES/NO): NO